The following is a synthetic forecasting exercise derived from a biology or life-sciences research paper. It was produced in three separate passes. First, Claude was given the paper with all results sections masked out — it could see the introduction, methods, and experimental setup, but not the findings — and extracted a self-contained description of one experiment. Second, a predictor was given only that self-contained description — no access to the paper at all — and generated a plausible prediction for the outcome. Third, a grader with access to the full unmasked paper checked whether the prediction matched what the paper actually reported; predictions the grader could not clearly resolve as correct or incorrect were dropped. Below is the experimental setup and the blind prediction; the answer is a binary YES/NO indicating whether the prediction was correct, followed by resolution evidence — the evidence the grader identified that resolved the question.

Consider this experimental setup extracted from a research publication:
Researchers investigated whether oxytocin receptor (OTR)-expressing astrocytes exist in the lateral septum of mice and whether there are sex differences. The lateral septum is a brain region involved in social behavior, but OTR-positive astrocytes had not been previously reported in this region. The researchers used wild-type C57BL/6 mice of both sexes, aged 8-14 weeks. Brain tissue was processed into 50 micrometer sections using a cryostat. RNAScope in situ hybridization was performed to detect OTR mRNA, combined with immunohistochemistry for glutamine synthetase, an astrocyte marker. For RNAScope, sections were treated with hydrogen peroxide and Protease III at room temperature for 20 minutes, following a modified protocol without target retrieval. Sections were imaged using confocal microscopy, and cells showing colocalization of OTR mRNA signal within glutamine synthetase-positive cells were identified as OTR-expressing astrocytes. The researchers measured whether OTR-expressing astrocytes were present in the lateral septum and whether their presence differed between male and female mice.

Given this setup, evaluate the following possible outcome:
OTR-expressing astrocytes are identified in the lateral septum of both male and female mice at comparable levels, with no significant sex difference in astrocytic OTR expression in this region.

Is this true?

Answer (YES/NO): NO